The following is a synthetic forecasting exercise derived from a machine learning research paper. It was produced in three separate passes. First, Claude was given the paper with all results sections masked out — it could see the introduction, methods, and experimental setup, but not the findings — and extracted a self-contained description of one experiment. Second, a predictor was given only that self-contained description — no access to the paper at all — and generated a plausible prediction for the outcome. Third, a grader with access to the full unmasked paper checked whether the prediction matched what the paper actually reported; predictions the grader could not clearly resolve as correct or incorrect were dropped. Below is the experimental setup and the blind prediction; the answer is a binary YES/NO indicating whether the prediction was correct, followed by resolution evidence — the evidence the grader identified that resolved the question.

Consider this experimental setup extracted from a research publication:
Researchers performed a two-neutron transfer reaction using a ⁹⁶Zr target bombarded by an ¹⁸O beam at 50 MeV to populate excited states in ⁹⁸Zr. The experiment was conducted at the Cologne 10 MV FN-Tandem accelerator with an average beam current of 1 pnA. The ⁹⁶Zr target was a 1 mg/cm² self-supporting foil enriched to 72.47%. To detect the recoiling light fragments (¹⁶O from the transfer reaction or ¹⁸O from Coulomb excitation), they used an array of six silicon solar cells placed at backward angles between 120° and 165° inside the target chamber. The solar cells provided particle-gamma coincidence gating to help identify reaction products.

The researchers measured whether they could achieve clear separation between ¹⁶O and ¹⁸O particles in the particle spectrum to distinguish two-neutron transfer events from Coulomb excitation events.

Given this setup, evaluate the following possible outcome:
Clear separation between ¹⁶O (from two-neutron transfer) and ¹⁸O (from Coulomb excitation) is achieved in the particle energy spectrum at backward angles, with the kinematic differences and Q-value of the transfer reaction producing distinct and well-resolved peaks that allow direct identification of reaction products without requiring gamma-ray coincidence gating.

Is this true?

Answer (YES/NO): NO